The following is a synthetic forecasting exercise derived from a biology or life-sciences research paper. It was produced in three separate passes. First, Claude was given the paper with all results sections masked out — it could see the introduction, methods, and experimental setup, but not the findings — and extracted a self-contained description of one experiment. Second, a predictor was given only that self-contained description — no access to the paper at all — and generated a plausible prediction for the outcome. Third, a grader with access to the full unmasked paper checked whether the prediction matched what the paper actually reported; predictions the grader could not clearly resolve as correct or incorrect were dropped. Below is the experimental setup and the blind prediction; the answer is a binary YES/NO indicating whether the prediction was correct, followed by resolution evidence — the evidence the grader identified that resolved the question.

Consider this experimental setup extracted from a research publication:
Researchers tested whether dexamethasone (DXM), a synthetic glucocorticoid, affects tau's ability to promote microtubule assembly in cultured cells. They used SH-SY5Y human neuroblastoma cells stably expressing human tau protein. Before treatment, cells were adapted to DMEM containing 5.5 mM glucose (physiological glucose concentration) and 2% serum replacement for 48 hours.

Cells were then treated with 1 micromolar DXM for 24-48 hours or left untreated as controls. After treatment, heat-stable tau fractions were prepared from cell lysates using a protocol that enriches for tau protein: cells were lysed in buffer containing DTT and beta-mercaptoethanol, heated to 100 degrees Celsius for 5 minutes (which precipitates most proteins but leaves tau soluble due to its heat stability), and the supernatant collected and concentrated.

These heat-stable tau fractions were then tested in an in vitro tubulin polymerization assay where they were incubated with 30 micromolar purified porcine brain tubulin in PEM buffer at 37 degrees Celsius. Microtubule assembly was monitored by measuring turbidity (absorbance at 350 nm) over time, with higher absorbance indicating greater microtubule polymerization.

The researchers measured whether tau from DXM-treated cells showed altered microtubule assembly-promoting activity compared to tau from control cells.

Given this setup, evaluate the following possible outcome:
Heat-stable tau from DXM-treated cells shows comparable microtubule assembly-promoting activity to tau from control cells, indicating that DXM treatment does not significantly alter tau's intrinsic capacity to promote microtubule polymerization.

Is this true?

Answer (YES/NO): NO